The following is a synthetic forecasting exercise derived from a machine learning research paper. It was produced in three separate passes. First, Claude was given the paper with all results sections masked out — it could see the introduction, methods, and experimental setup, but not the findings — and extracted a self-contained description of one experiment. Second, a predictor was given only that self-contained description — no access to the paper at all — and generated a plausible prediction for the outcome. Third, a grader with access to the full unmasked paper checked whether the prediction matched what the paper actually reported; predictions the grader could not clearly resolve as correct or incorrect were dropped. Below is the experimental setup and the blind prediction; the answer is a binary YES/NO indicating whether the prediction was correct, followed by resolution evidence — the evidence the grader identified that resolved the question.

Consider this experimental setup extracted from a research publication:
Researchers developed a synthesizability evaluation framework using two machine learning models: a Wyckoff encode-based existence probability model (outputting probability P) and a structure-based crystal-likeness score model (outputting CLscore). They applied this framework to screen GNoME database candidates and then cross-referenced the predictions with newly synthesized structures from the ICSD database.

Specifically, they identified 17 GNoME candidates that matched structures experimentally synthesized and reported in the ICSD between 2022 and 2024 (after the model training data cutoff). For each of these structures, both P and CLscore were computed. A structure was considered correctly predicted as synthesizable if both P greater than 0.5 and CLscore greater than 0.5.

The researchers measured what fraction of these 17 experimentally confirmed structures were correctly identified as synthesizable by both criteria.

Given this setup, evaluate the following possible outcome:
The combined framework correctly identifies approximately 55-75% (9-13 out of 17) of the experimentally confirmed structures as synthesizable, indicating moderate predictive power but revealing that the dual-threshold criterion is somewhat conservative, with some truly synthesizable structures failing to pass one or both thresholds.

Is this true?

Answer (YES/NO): YES